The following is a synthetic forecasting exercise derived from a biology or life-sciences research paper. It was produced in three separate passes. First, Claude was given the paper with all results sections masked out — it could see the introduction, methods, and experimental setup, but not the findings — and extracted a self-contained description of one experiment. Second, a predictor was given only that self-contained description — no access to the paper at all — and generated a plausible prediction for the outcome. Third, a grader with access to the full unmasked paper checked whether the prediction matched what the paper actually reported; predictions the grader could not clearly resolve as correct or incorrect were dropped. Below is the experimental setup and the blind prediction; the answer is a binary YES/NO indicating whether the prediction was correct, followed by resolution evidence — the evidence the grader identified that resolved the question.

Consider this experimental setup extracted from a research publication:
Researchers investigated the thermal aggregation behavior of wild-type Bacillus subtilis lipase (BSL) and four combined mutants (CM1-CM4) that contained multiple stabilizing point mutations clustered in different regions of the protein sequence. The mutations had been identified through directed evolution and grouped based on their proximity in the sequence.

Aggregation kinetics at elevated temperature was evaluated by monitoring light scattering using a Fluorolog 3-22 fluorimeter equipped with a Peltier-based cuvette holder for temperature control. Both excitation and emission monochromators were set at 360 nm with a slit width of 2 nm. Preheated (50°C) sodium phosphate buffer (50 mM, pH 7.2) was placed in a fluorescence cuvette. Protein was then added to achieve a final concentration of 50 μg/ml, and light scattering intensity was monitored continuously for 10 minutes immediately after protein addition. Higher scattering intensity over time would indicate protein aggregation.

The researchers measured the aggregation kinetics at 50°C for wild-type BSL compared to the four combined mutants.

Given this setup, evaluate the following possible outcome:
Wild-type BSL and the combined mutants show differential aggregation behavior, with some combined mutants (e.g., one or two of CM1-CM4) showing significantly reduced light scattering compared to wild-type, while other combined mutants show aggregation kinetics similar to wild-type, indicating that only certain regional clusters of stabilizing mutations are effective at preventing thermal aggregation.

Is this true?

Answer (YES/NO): NO